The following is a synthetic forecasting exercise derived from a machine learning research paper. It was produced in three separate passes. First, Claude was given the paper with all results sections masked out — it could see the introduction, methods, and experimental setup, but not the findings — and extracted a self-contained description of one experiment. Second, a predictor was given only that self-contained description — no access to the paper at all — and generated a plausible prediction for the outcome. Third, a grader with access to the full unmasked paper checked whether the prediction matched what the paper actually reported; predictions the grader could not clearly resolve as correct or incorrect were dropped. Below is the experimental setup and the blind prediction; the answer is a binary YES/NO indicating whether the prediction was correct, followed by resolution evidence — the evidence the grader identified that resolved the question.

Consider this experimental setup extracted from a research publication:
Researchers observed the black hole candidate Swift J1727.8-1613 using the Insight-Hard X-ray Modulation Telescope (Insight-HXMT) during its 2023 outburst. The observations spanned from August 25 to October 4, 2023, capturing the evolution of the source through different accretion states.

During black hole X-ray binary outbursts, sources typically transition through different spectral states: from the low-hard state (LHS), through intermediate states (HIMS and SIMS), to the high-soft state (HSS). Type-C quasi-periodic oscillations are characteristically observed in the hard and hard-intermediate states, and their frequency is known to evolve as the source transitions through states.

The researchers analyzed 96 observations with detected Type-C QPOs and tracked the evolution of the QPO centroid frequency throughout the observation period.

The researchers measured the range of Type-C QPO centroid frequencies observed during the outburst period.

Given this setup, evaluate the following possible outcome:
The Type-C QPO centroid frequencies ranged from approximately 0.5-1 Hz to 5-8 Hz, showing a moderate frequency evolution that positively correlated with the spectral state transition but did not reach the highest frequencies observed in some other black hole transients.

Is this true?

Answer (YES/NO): NO